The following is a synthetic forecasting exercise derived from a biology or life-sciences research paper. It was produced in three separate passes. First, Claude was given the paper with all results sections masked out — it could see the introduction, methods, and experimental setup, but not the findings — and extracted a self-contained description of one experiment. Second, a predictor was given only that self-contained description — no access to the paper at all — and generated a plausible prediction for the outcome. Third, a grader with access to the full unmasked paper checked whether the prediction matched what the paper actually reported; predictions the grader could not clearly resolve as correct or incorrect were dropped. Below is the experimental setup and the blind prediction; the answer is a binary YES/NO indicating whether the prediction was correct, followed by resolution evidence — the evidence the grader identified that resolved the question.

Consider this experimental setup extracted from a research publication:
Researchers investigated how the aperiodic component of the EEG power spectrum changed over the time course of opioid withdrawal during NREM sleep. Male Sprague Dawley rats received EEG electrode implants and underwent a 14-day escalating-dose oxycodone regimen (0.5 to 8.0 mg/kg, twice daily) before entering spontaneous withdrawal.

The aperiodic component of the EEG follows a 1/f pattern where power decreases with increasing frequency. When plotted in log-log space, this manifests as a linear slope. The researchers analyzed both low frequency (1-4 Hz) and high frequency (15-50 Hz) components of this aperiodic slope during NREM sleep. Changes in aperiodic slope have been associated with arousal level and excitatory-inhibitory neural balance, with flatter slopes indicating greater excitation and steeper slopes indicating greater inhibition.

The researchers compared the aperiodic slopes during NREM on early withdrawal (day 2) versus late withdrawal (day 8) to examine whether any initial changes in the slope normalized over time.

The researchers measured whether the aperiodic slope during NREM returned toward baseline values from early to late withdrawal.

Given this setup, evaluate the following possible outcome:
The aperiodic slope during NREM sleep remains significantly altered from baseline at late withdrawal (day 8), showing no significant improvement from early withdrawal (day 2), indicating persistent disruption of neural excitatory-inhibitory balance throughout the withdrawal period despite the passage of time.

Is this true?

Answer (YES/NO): NO